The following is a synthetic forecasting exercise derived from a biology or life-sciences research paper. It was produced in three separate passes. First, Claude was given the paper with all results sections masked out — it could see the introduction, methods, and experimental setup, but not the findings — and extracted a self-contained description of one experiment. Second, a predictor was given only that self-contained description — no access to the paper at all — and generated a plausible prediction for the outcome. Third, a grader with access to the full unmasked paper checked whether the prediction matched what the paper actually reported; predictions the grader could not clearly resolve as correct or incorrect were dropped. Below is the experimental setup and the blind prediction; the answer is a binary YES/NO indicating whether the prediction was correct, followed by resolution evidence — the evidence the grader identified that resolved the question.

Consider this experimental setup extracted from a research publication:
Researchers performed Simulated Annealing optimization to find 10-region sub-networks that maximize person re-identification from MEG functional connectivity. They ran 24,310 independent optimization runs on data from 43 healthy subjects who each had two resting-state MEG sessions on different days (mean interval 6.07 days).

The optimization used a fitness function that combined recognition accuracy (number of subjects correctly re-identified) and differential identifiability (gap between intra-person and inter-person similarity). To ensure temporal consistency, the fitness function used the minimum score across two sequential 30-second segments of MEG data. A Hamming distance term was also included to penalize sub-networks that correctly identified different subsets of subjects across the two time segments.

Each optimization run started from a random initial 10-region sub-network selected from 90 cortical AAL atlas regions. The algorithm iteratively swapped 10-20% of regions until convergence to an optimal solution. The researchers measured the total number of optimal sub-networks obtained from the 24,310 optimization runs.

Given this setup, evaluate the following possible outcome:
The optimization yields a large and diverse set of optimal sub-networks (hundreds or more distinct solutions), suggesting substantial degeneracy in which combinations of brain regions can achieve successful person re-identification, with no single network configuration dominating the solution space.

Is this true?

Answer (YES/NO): YES